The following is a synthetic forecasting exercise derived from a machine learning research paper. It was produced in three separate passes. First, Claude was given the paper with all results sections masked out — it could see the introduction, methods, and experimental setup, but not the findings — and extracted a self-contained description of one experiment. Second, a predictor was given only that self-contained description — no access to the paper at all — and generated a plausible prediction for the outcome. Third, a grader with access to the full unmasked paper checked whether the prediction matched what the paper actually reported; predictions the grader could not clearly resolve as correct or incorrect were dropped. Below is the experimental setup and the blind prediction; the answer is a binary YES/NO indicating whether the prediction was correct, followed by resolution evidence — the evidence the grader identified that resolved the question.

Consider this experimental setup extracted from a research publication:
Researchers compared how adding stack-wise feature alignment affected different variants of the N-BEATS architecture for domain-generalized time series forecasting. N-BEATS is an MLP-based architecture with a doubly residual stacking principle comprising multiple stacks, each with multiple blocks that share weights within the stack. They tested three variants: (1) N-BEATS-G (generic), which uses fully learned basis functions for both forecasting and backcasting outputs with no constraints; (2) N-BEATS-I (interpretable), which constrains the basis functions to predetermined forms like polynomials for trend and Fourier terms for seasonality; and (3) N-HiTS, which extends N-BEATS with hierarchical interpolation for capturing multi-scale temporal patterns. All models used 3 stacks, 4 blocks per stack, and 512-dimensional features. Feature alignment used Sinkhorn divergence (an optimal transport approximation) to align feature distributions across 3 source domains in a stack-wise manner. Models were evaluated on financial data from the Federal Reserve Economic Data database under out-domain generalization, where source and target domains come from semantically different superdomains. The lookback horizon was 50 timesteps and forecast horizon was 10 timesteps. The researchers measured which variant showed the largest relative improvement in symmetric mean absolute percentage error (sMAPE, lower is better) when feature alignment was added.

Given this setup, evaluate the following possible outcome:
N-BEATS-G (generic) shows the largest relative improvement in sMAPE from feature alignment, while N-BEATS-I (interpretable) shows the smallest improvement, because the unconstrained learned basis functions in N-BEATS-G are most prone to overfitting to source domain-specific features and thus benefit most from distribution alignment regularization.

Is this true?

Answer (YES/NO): YES